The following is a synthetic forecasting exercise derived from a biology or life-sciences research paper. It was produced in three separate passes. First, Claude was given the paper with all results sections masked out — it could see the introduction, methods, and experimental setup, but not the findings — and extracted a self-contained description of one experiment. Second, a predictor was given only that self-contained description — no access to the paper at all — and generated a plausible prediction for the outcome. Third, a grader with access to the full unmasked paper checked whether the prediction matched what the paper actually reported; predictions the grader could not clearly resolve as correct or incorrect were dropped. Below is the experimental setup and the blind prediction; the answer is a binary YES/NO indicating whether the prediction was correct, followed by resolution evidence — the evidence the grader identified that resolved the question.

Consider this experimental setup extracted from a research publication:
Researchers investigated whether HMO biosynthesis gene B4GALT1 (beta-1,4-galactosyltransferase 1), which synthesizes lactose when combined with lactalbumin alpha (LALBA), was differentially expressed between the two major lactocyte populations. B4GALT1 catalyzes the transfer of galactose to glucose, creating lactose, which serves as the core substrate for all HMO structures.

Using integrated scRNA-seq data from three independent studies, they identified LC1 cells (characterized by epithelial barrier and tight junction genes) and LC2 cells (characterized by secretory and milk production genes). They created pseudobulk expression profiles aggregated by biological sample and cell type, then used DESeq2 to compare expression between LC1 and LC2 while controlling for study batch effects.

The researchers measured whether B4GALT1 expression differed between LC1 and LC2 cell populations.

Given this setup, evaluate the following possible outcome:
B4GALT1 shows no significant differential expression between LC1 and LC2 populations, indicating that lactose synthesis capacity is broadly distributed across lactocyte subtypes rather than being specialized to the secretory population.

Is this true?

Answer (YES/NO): YES